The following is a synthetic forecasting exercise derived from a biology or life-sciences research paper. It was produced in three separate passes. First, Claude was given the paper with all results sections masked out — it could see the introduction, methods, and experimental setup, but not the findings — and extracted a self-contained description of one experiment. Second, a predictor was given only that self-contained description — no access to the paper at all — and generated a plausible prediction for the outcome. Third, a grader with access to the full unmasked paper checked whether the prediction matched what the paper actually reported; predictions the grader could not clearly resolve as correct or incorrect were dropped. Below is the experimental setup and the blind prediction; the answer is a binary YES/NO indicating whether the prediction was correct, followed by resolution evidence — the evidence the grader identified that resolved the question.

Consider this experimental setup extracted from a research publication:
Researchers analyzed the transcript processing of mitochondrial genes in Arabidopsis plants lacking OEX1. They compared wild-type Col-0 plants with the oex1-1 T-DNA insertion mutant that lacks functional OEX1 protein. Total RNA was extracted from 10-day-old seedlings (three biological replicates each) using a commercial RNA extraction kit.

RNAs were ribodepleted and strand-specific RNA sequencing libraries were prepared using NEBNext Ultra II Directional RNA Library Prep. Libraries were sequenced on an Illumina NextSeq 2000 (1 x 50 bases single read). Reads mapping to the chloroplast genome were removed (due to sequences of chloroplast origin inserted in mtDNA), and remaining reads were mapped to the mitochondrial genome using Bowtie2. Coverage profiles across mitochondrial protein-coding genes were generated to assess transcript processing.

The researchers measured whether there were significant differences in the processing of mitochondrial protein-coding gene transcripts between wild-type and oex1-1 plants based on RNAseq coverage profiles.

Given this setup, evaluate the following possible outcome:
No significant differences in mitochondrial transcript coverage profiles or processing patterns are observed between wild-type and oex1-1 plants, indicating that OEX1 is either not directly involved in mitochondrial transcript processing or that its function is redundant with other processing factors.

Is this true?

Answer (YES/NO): YES